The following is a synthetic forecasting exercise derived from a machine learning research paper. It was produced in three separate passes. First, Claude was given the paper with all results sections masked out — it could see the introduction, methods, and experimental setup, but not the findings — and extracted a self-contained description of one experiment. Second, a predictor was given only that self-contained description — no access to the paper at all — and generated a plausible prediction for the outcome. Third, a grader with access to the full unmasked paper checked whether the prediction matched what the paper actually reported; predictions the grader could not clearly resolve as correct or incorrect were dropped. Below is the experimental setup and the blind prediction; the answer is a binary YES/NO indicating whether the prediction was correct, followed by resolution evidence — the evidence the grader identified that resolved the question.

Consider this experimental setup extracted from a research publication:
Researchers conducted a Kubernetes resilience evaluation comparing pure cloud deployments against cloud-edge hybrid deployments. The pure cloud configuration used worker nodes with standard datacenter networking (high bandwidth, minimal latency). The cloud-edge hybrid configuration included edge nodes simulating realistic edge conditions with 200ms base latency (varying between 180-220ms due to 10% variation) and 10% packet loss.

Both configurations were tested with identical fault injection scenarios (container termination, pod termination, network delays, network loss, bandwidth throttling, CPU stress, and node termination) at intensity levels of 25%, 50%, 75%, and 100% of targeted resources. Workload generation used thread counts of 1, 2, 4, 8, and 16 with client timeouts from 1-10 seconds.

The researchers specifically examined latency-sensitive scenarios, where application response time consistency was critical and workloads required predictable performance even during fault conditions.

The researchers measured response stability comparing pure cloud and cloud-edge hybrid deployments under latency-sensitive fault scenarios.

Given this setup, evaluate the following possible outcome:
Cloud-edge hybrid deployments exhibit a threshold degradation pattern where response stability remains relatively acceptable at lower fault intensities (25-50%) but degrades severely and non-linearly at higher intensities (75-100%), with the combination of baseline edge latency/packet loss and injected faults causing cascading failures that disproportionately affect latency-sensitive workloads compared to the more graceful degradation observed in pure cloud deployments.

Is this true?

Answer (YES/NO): NO